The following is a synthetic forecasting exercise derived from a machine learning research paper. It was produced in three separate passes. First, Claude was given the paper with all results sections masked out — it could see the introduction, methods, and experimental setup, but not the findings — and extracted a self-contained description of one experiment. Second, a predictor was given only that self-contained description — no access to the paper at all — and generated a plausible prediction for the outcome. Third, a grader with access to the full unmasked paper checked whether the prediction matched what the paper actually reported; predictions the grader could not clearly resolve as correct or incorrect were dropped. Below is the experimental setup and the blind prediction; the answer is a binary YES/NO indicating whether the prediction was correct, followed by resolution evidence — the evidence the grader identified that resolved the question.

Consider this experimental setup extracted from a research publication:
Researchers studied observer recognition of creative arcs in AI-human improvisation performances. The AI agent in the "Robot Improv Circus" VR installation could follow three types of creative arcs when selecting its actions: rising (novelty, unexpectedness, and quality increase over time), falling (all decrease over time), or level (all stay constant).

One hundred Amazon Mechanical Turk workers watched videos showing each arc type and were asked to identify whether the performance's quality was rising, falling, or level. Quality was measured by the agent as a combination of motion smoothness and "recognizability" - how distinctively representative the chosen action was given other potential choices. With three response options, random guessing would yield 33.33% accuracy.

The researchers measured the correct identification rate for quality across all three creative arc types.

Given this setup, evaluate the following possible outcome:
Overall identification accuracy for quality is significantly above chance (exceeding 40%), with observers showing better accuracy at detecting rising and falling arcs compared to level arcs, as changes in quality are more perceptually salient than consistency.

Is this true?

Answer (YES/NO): YES